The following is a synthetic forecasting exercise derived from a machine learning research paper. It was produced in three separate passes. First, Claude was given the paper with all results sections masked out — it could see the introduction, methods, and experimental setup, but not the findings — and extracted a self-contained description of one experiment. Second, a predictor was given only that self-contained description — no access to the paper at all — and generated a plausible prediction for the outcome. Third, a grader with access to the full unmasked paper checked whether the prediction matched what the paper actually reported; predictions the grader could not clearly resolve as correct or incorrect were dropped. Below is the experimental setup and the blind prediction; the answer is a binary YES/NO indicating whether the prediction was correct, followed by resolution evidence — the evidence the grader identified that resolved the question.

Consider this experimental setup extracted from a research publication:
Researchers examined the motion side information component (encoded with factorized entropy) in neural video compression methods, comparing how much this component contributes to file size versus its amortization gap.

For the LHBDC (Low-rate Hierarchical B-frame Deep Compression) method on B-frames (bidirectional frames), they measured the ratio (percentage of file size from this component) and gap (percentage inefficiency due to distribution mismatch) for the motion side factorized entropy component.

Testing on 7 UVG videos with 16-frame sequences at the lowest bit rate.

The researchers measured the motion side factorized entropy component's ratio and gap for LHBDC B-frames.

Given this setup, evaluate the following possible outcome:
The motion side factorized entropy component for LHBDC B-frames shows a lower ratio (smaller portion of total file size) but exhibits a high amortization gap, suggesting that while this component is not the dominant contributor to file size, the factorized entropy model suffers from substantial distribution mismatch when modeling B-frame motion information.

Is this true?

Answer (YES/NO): YES